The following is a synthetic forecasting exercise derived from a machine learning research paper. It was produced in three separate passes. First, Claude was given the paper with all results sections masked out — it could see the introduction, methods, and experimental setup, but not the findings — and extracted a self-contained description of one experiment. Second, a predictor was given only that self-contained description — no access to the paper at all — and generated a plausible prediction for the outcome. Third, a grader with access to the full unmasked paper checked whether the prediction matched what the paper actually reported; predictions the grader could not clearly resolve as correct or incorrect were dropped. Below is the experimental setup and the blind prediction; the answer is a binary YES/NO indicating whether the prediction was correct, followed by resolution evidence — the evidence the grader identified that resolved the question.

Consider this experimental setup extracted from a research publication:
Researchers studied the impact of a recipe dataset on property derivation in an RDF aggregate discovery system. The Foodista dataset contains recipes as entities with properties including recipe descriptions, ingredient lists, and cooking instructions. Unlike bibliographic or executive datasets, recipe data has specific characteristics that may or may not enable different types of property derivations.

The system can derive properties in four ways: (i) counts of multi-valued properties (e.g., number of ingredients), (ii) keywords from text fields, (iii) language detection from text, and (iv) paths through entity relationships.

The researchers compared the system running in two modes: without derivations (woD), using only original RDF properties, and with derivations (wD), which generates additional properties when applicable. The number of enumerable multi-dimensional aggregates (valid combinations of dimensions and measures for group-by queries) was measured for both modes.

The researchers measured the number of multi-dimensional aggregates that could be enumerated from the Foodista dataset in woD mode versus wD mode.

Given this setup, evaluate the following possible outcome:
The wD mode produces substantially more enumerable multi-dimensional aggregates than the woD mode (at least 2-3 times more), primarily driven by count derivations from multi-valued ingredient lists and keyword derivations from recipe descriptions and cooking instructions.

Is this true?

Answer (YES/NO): NO